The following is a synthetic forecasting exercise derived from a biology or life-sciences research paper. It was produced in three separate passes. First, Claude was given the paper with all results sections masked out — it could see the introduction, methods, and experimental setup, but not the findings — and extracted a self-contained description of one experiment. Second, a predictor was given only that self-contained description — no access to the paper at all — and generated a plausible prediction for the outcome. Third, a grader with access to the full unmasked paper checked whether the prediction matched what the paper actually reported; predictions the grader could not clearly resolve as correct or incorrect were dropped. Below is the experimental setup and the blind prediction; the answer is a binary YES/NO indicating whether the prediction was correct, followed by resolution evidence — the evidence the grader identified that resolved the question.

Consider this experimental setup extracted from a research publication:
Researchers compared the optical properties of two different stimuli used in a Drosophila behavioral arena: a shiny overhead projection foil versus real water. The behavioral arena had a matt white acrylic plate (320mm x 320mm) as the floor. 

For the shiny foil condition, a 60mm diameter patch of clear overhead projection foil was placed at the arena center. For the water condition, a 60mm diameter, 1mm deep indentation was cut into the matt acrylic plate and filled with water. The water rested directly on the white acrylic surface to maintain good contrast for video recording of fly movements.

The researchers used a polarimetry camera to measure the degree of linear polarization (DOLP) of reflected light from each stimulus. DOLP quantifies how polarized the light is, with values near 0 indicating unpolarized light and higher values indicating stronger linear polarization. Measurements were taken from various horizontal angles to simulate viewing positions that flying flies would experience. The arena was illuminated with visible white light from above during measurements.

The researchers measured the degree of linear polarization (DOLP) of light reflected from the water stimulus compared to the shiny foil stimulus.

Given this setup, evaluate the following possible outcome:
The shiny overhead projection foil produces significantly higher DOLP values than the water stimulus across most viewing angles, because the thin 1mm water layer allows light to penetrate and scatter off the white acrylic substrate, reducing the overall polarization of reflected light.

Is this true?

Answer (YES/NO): YES